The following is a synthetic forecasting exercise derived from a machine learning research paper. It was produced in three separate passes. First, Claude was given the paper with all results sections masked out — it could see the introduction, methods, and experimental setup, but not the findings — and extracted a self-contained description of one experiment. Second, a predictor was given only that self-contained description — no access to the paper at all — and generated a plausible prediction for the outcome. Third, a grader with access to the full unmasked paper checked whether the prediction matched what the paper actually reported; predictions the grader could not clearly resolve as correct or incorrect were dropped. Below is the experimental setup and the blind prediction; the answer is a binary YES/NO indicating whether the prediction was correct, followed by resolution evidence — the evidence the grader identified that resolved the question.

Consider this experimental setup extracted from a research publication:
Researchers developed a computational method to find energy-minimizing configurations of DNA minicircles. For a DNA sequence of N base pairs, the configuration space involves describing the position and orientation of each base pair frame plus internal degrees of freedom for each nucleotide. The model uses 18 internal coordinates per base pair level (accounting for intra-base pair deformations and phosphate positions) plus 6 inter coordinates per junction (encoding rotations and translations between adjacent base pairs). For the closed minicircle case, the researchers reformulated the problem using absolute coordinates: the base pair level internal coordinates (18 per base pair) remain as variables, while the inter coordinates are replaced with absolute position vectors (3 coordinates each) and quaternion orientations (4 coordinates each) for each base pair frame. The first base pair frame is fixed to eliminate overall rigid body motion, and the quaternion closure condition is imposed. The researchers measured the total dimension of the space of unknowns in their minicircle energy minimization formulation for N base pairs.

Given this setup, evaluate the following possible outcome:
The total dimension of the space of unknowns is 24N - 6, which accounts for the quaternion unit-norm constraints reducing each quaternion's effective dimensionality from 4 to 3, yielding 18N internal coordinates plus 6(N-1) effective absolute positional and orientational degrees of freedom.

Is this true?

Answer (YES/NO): NO